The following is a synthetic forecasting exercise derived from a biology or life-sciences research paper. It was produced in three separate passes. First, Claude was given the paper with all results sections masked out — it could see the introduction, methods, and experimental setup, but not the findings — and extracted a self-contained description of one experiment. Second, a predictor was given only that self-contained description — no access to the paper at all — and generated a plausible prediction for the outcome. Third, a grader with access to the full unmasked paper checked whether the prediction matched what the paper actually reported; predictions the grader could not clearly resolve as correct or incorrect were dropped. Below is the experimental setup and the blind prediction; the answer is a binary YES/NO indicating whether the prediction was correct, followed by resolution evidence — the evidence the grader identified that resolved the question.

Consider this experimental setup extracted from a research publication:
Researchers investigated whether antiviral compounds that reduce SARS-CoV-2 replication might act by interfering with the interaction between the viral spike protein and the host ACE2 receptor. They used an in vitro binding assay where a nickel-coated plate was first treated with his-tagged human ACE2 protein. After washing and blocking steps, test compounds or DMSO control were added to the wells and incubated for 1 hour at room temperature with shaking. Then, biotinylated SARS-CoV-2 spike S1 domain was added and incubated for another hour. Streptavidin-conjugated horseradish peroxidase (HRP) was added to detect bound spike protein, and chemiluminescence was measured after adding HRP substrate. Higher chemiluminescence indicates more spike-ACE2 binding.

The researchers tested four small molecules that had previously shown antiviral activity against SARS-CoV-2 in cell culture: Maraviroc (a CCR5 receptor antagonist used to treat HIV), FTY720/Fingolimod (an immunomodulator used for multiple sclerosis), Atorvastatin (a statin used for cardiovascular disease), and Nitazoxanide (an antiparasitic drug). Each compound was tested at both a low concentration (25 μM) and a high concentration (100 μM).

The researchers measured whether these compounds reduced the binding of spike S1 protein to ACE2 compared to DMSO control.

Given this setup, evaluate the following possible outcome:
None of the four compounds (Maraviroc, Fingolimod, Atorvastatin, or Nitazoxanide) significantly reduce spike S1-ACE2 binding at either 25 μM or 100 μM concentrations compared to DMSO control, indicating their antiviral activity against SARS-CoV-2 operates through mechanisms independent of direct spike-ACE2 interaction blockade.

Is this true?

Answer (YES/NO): NO